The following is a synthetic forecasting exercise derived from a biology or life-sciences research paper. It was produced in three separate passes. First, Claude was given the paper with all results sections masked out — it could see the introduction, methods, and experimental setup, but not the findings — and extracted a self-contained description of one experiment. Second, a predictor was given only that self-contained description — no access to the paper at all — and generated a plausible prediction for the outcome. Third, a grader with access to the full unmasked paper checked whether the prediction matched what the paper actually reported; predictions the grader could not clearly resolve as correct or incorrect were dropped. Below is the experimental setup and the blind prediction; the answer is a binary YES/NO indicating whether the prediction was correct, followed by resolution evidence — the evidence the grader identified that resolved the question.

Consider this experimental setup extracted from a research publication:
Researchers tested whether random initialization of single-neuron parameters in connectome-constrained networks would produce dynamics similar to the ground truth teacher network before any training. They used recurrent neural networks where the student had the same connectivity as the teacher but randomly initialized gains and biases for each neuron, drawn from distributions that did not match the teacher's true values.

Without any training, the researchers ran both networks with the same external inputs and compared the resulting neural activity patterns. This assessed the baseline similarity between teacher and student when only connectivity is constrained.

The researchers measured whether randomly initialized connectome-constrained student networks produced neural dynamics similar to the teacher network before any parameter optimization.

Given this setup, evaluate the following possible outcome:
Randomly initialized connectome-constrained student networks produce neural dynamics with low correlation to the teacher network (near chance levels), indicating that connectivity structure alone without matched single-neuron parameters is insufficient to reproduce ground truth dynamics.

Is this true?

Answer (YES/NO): NO